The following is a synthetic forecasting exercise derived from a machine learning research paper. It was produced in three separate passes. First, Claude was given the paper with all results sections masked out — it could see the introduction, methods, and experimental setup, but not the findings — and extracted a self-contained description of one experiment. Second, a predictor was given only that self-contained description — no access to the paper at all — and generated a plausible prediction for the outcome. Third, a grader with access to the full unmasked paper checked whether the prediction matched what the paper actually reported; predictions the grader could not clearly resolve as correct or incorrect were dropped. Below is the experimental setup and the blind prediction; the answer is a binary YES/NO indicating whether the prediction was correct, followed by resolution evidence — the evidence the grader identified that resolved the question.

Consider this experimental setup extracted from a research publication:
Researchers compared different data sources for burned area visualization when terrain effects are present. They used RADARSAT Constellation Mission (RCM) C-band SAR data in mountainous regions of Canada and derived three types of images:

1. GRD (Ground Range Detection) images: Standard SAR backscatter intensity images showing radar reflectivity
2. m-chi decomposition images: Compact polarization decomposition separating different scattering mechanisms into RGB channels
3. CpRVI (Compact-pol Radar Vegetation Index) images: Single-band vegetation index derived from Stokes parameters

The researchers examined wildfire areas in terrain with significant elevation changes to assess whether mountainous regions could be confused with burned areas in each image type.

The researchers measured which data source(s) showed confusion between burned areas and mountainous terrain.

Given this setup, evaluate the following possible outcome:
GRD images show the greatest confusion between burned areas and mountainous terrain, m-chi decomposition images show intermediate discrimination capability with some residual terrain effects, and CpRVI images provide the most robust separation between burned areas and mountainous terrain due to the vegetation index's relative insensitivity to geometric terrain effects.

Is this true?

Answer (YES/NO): NO